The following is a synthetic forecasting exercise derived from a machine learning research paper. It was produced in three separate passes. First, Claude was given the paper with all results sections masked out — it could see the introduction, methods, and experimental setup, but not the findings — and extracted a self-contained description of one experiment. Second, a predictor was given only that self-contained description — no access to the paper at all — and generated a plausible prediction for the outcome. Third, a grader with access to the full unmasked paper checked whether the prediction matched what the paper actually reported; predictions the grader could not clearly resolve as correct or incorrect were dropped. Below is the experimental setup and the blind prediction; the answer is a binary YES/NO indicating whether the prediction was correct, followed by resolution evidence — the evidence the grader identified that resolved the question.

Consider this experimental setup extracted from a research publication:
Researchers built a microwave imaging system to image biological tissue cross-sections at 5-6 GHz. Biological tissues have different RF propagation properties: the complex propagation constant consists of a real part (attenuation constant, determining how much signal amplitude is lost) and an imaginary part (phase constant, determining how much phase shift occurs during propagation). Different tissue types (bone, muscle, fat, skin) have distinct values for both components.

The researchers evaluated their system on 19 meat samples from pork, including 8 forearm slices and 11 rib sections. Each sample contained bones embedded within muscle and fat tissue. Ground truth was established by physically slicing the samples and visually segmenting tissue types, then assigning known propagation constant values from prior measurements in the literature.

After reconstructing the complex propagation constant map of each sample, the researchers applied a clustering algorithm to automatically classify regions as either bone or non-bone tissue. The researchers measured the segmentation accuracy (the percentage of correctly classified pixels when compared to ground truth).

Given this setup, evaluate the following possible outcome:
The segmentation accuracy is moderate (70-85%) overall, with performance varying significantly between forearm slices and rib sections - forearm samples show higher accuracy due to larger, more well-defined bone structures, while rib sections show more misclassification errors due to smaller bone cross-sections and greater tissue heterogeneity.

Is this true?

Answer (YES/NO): NO